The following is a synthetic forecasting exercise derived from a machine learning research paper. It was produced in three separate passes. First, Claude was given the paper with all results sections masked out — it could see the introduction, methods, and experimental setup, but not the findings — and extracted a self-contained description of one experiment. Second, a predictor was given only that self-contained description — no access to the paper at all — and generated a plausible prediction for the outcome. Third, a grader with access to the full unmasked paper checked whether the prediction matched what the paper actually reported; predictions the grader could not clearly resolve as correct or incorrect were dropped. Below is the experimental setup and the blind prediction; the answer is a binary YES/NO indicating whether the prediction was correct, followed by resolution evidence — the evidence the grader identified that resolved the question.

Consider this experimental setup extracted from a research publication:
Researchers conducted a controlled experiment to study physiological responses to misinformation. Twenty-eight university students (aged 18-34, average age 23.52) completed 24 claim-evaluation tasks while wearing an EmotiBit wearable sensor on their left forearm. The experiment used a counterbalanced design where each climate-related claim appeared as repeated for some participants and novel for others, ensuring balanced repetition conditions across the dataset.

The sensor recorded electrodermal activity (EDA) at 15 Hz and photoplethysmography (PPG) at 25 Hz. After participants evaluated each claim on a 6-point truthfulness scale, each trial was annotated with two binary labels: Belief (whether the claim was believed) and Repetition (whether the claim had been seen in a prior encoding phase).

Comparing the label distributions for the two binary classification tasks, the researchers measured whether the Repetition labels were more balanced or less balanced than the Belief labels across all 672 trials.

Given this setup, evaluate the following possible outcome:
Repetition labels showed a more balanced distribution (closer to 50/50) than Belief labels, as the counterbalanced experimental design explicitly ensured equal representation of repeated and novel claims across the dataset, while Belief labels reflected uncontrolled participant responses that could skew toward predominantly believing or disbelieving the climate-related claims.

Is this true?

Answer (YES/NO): YES